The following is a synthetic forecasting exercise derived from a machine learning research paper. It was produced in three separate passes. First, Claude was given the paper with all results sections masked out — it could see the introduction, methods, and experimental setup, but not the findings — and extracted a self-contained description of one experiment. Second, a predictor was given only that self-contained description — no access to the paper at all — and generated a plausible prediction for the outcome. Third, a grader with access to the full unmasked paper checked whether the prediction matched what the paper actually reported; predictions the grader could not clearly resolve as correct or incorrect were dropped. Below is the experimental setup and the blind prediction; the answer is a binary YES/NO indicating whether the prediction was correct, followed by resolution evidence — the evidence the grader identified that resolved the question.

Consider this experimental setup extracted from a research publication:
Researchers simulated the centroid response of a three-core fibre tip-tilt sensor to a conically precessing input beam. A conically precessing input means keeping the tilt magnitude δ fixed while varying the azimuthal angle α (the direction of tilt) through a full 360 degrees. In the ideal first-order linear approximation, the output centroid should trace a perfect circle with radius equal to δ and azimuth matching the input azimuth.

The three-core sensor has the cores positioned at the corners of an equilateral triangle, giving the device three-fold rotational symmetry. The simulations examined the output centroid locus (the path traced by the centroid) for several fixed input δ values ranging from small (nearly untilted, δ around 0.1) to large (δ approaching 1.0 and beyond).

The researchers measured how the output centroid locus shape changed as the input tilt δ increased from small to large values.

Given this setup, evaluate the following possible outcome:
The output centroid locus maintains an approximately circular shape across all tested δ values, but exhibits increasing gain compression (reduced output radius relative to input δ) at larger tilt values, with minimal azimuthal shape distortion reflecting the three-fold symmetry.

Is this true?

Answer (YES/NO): NO